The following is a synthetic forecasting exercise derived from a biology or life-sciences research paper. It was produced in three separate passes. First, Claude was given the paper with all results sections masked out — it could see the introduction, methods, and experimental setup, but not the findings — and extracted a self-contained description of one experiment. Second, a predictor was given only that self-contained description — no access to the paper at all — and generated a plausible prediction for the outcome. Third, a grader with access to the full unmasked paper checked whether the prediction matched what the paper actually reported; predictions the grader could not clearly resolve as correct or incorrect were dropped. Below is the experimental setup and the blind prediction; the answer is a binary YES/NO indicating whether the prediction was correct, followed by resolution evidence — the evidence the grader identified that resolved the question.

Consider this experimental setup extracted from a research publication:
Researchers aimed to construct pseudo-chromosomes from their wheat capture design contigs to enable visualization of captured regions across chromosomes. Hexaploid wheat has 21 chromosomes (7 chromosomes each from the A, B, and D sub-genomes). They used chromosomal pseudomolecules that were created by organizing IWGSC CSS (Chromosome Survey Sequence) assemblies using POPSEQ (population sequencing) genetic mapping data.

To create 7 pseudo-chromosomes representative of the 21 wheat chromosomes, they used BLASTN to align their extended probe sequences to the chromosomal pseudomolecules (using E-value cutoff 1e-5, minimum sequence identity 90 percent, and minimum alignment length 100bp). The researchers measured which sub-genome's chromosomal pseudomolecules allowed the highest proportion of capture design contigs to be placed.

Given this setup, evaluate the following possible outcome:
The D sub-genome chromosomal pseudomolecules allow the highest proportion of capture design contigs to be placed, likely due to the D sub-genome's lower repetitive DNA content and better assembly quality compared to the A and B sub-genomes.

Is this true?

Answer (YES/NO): NO